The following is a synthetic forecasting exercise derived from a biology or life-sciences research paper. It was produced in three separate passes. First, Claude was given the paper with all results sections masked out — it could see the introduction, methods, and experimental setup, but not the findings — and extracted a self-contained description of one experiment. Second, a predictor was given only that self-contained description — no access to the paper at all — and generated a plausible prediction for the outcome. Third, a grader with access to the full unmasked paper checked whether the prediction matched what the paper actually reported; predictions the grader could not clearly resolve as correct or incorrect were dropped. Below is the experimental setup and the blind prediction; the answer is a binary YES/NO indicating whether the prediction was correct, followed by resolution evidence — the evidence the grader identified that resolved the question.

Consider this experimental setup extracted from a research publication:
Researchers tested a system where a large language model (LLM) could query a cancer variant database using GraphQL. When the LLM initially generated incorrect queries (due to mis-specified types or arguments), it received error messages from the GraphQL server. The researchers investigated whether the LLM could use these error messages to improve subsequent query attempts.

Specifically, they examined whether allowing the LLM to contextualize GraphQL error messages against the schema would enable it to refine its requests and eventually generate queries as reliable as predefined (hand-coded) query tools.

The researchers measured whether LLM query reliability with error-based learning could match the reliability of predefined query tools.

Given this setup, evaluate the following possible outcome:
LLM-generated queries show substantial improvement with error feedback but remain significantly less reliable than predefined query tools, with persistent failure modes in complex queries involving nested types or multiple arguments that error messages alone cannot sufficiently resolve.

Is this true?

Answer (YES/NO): YES